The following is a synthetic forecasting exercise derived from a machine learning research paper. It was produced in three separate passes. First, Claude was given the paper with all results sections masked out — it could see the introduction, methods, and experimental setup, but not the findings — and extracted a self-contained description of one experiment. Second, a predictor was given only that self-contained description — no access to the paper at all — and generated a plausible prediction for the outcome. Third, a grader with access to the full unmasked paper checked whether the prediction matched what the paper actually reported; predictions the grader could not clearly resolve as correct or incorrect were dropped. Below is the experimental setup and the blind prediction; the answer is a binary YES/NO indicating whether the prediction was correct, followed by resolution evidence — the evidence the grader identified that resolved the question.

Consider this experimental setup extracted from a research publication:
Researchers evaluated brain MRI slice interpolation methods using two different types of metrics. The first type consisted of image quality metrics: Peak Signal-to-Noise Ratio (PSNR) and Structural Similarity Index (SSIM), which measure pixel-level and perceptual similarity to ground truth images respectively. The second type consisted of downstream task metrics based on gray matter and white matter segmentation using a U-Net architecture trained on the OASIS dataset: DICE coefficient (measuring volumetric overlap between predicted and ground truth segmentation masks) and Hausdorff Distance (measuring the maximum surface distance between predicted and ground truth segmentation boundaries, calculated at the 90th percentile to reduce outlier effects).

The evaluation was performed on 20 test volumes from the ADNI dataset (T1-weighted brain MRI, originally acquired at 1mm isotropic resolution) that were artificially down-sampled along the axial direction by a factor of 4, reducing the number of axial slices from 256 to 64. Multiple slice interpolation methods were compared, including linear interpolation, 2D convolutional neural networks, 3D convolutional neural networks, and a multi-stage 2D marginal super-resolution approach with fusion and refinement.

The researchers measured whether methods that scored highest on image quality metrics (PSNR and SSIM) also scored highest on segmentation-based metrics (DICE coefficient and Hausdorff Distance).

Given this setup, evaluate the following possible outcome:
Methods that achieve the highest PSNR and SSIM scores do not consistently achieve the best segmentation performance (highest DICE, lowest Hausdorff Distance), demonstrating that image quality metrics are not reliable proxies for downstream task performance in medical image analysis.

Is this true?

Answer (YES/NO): NO